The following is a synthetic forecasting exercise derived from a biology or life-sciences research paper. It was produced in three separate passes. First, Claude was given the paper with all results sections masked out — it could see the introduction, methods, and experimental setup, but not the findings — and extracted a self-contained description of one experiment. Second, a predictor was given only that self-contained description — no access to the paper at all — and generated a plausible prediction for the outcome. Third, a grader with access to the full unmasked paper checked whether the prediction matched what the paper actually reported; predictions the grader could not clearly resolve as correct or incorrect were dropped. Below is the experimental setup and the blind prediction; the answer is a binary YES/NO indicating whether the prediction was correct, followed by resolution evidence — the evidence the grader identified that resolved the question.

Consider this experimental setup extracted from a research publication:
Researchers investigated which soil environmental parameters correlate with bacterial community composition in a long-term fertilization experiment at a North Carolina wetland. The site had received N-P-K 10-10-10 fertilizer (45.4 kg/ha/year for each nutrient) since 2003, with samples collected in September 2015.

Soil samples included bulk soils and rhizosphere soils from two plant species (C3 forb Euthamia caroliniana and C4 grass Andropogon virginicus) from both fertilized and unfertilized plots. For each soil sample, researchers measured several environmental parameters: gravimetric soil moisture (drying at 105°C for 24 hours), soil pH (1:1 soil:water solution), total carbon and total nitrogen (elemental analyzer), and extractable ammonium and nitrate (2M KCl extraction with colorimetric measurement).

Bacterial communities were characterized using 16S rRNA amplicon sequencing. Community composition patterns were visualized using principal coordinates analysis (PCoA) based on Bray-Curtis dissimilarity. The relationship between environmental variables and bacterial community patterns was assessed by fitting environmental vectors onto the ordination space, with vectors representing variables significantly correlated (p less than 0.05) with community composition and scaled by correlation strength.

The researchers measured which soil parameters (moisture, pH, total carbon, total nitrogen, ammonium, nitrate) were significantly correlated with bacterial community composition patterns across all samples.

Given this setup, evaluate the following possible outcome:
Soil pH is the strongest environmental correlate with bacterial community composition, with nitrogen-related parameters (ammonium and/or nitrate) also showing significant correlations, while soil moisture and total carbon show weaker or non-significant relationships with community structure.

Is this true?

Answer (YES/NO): NO